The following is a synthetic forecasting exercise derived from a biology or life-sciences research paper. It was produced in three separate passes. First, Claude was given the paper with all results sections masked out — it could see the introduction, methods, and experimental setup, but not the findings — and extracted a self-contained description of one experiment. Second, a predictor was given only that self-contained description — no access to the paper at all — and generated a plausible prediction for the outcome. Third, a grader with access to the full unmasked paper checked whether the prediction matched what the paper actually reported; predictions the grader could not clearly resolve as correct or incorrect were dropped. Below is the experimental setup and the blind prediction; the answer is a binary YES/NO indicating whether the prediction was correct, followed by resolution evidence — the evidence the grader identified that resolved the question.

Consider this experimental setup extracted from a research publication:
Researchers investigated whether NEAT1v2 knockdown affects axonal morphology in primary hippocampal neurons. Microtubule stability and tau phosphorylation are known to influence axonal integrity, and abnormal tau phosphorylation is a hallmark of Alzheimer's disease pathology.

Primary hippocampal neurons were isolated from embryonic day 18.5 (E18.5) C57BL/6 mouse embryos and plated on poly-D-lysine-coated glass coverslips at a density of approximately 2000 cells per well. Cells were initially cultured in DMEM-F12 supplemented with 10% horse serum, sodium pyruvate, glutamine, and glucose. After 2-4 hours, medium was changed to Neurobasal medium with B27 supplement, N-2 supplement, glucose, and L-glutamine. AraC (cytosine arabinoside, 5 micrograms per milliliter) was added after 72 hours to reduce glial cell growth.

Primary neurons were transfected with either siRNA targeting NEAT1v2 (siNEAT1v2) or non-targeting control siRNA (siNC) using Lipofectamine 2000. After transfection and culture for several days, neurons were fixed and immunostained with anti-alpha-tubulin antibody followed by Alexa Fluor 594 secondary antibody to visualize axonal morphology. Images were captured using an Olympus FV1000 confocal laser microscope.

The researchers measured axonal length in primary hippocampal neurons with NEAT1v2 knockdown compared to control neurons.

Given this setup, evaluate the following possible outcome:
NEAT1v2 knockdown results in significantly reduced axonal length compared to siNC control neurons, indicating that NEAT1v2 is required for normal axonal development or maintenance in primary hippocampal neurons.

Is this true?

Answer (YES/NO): YES